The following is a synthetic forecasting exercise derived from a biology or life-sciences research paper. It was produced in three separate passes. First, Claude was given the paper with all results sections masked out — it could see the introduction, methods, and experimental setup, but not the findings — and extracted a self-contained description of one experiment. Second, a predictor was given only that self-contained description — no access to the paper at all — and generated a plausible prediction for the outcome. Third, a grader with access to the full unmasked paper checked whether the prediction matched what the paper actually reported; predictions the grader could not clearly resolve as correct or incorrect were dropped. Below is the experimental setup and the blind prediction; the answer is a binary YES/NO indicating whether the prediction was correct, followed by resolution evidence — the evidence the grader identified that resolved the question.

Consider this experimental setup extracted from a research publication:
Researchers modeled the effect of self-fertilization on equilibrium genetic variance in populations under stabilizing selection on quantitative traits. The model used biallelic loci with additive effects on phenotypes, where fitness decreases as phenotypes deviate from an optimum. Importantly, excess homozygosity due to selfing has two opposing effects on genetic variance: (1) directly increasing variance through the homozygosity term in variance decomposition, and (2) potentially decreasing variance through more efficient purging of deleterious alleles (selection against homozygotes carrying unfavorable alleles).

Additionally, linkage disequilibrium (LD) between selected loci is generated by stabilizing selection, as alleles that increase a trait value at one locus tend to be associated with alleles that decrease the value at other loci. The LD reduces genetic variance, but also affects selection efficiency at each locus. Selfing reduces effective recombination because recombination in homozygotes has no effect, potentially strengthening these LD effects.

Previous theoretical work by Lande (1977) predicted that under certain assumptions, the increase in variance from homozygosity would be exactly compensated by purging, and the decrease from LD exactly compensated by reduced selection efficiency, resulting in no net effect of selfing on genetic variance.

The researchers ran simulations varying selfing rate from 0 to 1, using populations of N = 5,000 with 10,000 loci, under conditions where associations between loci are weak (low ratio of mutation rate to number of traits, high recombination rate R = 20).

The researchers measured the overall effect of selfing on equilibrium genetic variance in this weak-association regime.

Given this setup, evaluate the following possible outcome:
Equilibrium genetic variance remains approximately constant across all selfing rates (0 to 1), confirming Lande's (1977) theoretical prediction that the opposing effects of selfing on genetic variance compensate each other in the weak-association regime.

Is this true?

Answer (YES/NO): NO